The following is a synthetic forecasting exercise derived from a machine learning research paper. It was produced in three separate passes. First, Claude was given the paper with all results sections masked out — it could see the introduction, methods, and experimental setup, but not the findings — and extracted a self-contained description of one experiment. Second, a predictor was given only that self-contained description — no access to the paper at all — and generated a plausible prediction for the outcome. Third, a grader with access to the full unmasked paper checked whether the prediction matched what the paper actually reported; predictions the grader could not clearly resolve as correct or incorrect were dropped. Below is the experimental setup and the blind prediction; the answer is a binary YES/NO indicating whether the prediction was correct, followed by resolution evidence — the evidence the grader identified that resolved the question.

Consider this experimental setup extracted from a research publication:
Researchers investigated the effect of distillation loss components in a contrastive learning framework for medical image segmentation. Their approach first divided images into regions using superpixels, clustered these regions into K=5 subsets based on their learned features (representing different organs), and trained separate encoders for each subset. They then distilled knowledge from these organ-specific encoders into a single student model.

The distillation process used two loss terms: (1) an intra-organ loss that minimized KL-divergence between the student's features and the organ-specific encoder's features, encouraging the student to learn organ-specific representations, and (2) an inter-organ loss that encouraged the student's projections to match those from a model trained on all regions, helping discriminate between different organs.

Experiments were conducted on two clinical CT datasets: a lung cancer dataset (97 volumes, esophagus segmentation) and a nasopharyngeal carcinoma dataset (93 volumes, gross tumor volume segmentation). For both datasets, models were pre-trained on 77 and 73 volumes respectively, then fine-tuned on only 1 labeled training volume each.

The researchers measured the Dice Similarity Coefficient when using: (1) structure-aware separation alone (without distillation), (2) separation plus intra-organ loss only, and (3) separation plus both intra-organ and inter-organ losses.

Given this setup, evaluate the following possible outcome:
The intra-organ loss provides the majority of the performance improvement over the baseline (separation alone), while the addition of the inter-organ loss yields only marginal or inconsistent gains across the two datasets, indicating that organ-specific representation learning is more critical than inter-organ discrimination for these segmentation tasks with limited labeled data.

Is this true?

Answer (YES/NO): NO